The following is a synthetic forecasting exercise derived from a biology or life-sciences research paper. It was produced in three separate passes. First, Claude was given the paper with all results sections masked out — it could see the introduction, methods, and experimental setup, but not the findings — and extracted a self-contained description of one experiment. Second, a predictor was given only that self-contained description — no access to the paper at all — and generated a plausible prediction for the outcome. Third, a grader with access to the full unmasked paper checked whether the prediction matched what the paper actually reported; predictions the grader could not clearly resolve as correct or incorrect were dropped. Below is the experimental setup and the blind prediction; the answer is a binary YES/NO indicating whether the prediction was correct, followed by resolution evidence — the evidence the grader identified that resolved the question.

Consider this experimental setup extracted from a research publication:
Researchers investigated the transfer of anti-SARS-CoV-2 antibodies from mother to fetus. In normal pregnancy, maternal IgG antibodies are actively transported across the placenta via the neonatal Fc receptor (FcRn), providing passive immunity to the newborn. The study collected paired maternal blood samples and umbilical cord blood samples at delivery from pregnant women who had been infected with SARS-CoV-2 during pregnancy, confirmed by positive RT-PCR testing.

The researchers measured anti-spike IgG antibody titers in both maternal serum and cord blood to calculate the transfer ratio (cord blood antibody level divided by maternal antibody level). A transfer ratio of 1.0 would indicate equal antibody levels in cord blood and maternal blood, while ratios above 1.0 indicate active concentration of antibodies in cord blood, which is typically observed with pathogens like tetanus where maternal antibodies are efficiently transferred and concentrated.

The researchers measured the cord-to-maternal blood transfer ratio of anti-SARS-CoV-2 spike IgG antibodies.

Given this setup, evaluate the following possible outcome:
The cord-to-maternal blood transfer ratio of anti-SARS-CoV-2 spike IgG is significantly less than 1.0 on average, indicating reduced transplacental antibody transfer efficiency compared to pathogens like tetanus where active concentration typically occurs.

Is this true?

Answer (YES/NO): NO